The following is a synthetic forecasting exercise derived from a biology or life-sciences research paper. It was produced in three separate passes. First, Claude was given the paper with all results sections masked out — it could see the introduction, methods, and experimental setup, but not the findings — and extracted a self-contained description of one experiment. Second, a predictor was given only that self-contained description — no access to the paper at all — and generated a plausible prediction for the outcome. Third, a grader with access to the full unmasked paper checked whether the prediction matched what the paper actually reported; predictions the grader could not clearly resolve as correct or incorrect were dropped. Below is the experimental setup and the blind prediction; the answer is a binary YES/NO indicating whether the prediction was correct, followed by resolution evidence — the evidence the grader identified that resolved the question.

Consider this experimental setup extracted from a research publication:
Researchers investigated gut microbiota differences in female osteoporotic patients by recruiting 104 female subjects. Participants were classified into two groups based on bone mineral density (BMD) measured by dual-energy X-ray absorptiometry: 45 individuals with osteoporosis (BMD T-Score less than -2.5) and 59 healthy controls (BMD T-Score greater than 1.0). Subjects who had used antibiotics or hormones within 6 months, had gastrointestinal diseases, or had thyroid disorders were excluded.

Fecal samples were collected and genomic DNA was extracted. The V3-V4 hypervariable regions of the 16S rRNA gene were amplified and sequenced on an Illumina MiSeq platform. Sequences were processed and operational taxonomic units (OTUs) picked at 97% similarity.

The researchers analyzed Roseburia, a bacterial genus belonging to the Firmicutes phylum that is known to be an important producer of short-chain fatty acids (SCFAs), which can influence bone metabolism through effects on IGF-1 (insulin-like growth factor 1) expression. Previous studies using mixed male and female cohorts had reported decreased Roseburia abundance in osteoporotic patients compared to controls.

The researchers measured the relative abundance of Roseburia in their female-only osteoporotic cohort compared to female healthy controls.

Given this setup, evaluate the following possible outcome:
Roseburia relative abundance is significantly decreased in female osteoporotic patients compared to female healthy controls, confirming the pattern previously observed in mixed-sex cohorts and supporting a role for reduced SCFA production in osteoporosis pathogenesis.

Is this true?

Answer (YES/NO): NO